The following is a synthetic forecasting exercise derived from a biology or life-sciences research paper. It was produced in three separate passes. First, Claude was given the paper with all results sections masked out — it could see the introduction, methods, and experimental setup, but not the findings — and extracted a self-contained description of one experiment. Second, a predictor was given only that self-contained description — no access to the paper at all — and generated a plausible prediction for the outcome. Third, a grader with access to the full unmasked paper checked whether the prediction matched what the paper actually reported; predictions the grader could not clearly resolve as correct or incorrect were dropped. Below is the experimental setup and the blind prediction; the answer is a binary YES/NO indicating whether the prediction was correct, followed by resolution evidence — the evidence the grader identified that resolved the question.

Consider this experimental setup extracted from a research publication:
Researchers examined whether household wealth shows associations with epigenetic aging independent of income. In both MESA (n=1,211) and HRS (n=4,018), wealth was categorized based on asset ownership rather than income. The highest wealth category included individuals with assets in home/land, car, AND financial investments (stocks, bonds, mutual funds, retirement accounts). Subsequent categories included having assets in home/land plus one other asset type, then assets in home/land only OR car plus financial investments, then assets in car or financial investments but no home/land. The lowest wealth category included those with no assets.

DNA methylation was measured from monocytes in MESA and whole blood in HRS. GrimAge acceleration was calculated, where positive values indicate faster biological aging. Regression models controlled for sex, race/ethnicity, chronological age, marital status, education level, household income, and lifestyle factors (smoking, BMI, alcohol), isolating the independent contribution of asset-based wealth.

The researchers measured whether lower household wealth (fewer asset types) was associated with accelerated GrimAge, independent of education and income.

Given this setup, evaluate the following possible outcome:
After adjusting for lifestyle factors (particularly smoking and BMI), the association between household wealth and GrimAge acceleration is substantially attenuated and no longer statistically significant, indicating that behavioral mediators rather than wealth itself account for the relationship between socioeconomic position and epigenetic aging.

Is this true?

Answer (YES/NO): NO